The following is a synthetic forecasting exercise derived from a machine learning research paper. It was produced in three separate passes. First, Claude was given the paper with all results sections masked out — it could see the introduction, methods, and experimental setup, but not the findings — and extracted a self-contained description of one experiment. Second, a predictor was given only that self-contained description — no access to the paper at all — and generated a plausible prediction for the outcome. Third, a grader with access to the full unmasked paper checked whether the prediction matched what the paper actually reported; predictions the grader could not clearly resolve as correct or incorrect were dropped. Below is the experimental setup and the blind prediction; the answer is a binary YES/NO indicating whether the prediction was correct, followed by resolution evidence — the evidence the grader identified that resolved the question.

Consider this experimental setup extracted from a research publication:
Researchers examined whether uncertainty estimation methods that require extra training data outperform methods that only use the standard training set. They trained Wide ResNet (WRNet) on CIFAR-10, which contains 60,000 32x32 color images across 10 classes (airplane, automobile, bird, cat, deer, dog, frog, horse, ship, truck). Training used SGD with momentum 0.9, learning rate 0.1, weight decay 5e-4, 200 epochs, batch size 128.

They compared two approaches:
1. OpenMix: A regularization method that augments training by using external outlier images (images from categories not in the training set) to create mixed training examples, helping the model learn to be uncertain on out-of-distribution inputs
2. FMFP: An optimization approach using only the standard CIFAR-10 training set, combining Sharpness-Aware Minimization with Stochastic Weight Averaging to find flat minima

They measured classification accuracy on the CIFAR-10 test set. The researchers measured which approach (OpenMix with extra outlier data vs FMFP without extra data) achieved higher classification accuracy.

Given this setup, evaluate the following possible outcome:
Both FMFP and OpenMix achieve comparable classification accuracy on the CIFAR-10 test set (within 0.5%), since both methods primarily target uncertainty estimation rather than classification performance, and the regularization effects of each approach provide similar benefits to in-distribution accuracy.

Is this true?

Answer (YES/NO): NO